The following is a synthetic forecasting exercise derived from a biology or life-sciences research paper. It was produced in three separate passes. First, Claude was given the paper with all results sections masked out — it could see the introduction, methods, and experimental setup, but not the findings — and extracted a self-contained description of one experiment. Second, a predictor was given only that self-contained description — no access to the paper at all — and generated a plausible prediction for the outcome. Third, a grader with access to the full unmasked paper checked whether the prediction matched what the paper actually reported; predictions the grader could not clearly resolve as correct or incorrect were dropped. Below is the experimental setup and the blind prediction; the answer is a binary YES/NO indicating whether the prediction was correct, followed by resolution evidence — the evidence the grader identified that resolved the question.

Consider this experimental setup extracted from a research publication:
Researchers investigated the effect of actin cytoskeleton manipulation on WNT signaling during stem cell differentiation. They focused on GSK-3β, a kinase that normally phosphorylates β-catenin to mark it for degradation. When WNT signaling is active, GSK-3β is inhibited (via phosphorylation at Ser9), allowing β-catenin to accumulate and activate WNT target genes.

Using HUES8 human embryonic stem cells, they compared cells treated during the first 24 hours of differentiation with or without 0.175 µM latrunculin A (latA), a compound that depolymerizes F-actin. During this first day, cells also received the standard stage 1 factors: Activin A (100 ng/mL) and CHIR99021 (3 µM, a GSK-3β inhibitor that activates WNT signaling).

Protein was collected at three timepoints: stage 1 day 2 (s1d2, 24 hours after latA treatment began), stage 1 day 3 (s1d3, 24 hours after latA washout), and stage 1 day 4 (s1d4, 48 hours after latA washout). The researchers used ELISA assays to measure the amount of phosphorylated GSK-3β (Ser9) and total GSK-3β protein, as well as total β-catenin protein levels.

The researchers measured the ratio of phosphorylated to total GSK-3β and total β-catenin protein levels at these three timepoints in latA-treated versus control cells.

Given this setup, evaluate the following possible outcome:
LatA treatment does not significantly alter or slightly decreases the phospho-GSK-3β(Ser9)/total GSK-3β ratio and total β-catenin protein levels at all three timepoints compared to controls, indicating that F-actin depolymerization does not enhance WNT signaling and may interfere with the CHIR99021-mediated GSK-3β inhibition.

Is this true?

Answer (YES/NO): NO